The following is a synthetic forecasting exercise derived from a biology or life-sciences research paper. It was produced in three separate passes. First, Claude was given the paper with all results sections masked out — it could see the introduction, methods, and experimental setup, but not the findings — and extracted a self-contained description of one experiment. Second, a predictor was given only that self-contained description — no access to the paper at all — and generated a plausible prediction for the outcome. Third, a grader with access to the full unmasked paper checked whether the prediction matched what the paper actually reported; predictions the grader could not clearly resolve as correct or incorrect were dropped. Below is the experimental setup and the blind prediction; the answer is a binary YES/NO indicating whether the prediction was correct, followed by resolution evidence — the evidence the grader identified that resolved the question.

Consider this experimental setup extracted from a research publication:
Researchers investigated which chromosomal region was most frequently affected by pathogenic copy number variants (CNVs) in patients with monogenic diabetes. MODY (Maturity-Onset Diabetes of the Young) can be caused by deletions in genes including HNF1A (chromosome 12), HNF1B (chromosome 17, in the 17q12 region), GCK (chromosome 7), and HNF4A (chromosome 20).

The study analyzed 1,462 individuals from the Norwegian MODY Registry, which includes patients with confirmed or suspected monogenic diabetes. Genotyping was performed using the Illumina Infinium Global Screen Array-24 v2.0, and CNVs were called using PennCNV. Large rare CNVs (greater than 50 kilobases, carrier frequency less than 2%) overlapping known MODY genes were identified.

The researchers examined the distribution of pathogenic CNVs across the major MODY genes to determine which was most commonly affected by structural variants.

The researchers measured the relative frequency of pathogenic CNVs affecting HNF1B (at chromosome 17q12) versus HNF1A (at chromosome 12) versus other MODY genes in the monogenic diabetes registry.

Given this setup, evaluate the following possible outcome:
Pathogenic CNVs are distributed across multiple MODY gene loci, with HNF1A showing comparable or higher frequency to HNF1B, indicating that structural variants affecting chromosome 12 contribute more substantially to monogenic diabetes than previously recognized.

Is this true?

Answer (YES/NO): NO